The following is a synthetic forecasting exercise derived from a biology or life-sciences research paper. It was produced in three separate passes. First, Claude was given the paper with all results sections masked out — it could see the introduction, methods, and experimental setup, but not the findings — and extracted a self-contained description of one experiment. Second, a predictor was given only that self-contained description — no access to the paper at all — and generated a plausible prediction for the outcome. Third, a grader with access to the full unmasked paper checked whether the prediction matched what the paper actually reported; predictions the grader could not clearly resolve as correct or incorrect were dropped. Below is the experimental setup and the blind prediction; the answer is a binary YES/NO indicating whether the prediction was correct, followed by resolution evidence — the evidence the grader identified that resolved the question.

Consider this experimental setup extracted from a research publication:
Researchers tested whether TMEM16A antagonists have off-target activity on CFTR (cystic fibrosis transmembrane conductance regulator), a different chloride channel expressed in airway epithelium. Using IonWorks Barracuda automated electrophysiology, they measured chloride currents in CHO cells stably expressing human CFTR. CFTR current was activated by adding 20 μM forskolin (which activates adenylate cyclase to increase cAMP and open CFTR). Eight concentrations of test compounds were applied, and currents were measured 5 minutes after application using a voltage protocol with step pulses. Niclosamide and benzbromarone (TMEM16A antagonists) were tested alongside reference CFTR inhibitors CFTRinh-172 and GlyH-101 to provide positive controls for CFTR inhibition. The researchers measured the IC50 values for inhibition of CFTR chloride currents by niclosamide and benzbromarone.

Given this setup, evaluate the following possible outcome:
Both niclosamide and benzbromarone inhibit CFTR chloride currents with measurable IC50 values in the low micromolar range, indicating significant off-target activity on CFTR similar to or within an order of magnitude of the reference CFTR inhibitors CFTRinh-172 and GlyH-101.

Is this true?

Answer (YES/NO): NO